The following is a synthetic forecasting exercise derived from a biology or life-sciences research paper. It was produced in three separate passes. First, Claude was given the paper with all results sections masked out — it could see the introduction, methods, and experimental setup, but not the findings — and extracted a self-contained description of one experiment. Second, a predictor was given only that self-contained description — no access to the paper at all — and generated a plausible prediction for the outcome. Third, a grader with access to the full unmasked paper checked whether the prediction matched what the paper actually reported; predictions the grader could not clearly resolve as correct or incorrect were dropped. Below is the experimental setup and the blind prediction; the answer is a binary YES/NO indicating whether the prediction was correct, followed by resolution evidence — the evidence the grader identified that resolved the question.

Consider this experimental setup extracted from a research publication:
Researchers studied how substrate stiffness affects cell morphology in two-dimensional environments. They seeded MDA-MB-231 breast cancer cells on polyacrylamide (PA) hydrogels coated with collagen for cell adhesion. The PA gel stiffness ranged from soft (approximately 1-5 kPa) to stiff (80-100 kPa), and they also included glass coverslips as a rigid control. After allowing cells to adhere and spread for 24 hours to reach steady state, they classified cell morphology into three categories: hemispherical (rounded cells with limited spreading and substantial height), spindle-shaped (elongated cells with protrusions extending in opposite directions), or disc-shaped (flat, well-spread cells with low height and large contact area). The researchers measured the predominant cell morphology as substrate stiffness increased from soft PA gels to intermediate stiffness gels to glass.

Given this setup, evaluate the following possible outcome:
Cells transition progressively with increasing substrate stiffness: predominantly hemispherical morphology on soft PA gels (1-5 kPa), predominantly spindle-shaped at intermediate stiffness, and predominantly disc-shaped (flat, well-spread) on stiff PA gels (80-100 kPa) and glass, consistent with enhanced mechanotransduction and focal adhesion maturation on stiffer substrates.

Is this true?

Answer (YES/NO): YES